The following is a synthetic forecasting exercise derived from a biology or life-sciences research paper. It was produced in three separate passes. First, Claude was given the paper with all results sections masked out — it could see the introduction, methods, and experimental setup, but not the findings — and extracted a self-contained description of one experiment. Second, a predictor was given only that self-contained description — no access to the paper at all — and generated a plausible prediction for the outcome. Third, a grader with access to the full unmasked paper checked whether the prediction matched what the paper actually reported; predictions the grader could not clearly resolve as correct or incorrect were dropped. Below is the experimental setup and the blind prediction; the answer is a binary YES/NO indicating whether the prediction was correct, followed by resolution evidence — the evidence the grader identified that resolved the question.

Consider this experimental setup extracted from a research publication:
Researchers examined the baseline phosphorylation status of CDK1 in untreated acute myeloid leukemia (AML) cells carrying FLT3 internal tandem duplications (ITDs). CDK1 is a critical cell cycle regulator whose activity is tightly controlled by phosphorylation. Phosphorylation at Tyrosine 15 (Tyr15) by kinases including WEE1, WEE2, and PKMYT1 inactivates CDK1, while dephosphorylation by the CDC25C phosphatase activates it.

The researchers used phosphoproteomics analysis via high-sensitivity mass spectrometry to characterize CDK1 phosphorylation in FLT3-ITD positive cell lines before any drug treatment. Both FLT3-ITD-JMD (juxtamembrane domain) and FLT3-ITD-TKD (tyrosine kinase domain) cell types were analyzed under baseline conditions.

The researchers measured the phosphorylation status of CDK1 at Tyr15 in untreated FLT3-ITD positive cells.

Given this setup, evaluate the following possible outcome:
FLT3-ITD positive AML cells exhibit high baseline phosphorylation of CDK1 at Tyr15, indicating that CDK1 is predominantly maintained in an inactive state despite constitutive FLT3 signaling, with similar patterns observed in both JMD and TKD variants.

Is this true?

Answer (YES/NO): NO